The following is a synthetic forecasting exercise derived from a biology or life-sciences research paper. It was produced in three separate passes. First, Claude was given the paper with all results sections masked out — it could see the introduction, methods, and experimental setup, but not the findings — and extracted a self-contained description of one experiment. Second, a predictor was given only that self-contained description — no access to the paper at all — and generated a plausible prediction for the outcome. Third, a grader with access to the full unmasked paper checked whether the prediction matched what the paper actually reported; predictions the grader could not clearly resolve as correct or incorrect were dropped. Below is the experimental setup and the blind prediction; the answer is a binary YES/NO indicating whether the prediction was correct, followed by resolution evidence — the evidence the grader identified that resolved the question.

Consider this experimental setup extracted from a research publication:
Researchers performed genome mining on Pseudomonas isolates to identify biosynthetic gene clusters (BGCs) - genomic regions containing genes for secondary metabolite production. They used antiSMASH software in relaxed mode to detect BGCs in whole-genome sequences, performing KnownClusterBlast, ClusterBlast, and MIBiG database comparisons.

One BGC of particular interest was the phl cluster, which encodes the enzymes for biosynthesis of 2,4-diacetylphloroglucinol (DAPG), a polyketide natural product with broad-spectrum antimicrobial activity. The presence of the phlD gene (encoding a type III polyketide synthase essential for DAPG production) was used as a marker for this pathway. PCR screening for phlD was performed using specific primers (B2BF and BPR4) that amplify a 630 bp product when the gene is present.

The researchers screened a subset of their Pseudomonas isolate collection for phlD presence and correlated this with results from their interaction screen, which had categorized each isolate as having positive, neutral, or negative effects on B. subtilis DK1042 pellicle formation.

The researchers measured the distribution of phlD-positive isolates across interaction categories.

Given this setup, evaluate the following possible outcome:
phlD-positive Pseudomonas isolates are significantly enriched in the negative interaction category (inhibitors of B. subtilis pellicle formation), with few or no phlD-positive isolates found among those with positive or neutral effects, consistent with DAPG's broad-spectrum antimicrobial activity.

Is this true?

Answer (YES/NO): YES